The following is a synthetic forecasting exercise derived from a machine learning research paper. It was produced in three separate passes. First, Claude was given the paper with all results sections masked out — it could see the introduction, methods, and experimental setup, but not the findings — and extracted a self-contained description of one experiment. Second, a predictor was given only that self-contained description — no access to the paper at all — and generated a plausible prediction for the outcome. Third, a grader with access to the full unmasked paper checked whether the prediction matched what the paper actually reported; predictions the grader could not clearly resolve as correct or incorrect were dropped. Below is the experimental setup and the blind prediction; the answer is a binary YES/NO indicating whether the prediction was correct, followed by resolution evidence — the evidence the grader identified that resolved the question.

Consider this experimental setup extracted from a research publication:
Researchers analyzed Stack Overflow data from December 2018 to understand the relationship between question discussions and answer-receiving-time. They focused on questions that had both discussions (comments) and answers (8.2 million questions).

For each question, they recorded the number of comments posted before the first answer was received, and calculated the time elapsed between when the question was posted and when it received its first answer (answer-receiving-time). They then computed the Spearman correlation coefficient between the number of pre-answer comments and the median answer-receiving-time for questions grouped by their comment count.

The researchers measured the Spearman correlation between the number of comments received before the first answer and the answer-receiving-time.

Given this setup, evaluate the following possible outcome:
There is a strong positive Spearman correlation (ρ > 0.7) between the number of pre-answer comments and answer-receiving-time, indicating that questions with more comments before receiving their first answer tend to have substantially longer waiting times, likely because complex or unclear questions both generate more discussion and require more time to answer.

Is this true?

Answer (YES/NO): YES